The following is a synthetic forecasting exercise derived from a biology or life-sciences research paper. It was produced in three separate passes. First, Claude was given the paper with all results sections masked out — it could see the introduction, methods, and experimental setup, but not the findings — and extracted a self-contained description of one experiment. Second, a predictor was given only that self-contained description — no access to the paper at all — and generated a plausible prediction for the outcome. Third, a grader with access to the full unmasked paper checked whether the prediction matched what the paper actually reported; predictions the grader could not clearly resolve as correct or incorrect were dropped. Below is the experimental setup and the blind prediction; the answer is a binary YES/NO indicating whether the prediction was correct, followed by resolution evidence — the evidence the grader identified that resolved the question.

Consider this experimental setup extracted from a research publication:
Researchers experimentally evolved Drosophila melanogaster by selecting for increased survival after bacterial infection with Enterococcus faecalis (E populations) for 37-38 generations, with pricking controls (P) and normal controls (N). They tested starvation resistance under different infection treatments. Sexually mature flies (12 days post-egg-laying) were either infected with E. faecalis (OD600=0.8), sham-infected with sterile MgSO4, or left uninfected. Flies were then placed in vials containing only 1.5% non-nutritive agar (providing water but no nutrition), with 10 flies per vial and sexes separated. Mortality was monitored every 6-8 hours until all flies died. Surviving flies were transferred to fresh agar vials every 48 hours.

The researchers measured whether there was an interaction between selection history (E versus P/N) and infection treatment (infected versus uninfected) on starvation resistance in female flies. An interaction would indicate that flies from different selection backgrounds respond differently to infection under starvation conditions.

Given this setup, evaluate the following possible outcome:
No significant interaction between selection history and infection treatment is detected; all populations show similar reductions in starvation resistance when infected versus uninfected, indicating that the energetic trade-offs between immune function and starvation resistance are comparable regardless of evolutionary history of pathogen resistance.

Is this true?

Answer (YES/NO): YES